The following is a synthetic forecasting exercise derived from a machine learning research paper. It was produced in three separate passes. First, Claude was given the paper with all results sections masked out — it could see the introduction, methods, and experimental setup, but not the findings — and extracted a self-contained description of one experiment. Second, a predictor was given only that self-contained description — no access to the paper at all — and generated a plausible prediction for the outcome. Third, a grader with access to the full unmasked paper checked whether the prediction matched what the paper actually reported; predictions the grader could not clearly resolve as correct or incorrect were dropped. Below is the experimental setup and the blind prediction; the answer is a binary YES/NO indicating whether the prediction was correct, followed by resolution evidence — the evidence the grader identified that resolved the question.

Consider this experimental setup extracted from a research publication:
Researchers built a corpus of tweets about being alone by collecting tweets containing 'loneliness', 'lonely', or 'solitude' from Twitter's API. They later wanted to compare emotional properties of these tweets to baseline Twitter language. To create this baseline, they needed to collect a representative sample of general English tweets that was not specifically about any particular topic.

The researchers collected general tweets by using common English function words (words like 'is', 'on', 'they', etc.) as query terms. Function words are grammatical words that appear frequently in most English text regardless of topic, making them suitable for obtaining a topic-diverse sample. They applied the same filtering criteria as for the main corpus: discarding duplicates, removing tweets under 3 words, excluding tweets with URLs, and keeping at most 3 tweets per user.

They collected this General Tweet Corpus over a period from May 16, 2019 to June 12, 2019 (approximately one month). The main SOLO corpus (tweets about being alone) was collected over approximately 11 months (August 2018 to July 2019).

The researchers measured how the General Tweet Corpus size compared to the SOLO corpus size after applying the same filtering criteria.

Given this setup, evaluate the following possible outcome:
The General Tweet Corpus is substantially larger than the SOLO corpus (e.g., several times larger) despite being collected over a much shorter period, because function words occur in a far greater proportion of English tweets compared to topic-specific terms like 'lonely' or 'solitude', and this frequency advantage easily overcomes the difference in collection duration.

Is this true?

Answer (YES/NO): YES